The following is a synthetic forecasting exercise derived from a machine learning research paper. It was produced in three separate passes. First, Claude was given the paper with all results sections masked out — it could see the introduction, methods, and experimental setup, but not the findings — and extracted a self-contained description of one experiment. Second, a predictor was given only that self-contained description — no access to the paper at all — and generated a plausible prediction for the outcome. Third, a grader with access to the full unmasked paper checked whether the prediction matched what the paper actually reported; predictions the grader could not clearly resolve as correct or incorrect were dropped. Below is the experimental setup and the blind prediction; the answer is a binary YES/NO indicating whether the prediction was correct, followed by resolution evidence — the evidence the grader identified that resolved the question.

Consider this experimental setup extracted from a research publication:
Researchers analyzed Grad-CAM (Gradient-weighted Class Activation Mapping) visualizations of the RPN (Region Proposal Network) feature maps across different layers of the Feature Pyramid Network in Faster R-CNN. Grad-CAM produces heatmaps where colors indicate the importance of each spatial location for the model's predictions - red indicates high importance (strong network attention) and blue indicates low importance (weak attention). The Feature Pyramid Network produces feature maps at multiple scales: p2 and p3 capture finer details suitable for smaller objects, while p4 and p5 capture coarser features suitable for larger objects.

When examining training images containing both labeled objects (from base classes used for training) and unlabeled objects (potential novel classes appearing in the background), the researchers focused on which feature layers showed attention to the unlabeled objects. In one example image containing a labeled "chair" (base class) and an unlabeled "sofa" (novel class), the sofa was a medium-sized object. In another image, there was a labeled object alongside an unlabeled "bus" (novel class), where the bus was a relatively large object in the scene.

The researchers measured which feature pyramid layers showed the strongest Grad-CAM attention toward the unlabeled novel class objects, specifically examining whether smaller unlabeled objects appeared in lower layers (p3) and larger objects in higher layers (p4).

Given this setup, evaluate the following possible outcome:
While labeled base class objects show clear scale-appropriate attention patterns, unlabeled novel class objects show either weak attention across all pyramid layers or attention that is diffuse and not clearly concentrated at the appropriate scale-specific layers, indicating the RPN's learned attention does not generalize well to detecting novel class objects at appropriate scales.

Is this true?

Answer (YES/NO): NO